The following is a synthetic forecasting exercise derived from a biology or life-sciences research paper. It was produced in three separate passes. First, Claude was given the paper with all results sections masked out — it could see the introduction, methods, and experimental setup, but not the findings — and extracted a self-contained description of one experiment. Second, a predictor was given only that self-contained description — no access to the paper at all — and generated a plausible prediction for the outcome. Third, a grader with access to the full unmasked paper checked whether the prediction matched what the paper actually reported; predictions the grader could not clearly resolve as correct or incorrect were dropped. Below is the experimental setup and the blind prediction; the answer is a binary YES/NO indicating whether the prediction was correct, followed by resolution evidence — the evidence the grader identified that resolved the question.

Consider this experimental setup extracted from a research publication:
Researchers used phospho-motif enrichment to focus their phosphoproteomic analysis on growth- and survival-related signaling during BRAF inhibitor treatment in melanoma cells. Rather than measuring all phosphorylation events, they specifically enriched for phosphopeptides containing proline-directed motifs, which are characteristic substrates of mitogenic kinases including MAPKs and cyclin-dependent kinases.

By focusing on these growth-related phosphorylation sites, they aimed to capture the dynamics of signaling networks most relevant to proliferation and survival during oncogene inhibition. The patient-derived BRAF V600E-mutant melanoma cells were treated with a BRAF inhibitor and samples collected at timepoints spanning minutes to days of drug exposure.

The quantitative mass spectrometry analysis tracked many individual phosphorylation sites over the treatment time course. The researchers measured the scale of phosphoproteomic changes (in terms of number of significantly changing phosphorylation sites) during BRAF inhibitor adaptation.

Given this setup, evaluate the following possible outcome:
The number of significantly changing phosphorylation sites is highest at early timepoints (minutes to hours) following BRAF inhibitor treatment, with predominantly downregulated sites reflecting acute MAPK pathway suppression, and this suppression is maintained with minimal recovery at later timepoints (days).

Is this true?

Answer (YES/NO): NO